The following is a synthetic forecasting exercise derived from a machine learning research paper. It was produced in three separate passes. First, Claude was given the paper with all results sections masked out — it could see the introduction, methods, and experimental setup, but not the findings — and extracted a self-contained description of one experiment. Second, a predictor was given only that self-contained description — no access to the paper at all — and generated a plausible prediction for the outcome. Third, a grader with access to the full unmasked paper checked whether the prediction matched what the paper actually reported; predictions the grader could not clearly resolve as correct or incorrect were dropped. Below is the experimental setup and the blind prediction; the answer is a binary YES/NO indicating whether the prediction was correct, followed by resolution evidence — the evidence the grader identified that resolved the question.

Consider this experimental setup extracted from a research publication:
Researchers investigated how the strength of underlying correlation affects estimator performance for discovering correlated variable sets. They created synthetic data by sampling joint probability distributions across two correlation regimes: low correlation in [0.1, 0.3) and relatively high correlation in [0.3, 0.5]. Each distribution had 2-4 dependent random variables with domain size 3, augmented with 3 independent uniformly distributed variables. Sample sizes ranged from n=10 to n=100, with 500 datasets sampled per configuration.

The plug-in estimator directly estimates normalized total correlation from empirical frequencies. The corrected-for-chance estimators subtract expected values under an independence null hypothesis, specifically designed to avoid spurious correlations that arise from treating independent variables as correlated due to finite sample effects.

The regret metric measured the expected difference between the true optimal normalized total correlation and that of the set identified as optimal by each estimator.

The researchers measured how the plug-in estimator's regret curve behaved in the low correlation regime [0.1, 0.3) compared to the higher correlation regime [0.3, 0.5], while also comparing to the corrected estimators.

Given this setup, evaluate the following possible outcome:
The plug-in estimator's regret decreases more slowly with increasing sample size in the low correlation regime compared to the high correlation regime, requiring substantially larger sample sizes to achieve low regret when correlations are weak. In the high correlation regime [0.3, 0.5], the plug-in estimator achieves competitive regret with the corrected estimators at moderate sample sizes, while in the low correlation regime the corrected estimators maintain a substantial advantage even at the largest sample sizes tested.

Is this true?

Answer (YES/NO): NO